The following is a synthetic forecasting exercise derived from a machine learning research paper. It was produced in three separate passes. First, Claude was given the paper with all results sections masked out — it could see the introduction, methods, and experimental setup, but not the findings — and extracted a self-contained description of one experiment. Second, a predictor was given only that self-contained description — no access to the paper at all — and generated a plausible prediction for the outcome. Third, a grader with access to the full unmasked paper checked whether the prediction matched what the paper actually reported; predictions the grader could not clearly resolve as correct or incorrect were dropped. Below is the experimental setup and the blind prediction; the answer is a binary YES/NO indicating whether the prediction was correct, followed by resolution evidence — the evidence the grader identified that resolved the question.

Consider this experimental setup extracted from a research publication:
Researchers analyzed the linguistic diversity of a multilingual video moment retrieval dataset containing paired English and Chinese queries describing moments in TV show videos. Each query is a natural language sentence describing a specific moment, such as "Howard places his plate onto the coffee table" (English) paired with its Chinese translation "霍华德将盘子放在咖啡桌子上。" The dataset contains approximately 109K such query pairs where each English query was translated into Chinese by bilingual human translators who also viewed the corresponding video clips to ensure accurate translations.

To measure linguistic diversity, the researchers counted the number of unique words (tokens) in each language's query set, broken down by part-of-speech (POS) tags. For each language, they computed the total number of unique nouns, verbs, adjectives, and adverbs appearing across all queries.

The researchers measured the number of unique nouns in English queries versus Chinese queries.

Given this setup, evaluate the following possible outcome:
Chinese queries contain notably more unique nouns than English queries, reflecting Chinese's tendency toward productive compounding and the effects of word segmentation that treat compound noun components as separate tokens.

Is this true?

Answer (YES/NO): NO